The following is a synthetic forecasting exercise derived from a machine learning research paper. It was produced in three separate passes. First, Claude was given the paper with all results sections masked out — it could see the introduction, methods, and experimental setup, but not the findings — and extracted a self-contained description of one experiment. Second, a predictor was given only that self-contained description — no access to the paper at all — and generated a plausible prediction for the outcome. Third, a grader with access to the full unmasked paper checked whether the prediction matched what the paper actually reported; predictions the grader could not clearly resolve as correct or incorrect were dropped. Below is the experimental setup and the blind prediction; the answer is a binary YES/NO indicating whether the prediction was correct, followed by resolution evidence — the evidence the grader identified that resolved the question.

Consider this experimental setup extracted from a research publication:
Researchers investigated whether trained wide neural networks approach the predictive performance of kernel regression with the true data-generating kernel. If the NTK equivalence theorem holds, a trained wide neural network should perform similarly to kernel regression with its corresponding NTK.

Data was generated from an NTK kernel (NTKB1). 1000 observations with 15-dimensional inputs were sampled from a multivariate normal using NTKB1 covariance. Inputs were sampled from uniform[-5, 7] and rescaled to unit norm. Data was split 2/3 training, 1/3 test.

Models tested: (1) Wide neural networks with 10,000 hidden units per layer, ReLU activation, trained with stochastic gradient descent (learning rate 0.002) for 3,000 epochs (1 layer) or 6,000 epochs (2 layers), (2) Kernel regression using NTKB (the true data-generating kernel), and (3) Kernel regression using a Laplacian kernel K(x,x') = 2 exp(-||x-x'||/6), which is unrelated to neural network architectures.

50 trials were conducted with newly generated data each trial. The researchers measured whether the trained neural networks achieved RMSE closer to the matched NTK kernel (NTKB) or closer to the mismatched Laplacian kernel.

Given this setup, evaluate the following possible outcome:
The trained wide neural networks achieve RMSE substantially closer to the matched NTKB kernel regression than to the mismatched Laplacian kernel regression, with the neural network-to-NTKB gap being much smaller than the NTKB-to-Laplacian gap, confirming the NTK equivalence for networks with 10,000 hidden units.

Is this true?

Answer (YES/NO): NO